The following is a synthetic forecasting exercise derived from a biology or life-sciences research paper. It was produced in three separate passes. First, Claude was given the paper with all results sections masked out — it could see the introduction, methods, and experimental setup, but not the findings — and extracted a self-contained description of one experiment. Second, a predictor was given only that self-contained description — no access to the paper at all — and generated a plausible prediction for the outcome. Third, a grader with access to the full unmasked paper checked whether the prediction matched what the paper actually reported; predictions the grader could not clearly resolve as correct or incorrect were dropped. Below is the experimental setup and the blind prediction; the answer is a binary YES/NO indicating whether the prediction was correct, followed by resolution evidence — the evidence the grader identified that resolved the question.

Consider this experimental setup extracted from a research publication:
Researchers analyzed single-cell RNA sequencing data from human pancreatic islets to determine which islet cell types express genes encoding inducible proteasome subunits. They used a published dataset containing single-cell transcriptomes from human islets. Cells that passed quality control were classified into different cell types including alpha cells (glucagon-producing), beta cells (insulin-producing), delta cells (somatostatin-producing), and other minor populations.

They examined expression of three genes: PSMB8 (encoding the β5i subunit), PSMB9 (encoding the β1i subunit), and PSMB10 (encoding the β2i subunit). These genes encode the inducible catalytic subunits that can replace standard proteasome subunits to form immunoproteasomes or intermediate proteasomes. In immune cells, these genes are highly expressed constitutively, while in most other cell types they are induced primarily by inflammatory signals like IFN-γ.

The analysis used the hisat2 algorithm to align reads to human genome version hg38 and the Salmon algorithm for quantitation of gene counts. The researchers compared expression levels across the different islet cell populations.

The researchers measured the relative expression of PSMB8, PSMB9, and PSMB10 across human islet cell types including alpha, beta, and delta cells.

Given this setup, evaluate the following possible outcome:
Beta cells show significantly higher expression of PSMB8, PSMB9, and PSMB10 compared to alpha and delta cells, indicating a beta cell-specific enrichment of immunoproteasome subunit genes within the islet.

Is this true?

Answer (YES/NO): NO